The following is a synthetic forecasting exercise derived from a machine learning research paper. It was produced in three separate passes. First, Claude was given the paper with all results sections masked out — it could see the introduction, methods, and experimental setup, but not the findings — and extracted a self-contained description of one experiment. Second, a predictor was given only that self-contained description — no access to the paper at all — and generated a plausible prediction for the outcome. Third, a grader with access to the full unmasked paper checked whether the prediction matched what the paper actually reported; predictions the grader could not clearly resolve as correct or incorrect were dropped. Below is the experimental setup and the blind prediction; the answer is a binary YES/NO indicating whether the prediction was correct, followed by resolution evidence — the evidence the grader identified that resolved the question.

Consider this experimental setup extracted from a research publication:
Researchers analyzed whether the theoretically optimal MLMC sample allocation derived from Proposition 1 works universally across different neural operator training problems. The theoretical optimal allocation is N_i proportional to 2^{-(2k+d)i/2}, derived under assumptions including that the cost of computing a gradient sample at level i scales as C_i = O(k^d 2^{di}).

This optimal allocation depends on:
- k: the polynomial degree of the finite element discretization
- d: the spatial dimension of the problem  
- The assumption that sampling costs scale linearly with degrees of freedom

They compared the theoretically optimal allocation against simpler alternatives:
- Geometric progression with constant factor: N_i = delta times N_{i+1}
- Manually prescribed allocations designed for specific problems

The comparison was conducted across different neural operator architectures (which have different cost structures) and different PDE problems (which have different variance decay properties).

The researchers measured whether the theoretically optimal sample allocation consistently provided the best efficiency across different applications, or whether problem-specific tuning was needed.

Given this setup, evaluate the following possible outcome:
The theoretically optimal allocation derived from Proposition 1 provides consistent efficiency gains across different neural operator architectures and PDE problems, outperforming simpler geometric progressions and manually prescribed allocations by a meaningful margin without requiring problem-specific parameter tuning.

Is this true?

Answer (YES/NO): NO